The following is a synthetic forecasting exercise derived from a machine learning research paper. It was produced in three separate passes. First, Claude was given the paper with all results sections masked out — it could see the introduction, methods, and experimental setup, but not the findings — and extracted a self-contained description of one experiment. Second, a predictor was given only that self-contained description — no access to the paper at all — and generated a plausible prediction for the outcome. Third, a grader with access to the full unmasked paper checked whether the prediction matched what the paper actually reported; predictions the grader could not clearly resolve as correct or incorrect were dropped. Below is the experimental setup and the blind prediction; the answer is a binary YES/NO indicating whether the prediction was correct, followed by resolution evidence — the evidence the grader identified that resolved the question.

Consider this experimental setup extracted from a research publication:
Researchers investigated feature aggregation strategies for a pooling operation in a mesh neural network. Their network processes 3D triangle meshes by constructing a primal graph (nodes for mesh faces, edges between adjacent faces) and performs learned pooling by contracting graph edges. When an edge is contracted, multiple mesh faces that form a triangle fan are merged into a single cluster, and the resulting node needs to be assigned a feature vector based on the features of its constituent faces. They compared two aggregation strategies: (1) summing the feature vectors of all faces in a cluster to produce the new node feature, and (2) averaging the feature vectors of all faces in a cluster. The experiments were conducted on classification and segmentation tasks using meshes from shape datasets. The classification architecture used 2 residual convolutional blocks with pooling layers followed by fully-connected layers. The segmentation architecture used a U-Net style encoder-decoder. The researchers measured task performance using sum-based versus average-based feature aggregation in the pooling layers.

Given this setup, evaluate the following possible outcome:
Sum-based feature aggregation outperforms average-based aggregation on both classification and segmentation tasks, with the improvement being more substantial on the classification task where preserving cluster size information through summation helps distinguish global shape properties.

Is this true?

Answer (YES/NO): NO